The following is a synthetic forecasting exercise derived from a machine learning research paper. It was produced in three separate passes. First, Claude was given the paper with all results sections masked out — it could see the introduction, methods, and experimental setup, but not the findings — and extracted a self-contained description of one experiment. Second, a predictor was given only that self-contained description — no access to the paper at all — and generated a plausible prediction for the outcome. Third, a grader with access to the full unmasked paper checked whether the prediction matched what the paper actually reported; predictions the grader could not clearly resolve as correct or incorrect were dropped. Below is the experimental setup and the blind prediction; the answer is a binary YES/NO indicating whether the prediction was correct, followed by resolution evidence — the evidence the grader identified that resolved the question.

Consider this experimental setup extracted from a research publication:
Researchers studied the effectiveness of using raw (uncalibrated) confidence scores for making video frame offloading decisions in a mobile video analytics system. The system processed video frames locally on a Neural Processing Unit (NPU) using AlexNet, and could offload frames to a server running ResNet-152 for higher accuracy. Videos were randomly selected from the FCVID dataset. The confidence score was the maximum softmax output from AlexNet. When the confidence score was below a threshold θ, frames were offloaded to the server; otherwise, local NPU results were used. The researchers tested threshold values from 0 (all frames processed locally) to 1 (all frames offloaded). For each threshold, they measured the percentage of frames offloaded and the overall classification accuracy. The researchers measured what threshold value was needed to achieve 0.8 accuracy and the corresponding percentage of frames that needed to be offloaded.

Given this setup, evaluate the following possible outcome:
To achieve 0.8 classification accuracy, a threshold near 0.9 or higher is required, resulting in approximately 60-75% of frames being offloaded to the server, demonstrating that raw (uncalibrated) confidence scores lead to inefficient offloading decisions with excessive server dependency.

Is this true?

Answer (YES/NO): NO